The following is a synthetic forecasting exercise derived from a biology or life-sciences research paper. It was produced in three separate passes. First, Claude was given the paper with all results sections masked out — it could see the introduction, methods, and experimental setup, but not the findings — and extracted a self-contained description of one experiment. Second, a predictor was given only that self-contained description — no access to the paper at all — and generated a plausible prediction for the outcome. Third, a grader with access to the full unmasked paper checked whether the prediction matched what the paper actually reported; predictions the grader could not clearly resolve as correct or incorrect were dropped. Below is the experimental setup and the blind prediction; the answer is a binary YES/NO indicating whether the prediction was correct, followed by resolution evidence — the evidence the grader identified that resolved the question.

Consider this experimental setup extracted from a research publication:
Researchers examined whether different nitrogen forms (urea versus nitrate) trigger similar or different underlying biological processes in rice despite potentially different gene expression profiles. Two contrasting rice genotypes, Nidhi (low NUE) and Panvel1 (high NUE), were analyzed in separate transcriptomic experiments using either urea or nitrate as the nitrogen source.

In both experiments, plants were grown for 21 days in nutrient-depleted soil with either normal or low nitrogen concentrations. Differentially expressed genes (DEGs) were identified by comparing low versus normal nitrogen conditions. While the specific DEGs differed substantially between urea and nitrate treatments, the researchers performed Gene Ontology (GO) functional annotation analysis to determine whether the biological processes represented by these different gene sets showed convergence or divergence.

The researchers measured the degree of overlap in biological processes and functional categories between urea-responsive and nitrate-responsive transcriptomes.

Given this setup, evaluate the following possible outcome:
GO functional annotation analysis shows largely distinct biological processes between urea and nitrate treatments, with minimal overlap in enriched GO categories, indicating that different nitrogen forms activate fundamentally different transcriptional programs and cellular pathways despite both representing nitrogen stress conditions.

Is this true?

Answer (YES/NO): NO